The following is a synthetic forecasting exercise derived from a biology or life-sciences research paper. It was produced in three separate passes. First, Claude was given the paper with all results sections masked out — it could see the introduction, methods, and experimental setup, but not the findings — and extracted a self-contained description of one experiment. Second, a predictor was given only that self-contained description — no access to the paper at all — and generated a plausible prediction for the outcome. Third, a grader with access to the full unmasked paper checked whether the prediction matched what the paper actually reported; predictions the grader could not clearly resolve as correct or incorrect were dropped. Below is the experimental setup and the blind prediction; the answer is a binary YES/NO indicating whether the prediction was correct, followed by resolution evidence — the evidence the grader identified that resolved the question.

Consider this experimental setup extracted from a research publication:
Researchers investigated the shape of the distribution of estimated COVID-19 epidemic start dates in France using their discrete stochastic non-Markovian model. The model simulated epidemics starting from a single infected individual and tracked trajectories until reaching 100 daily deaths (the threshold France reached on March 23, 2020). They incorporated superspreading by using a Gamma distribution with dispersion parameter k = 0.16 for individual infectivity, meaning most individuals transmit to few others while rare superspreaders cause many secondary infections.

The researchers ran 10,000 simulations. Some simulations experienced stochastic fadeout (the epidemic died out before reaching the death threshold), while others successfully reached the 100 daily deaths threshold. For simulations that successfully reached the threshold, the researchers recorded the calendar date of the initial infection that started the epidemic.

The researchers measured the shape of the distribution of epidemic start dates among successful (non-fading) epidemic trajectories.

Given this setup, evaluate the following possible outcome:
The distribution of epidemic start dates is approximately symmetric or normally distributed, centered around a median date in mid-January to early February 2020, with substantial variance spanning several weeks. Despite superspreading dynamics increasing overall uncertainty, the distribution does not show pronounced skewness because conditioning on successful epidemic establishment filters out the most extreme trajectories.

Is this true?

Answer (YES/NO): NO